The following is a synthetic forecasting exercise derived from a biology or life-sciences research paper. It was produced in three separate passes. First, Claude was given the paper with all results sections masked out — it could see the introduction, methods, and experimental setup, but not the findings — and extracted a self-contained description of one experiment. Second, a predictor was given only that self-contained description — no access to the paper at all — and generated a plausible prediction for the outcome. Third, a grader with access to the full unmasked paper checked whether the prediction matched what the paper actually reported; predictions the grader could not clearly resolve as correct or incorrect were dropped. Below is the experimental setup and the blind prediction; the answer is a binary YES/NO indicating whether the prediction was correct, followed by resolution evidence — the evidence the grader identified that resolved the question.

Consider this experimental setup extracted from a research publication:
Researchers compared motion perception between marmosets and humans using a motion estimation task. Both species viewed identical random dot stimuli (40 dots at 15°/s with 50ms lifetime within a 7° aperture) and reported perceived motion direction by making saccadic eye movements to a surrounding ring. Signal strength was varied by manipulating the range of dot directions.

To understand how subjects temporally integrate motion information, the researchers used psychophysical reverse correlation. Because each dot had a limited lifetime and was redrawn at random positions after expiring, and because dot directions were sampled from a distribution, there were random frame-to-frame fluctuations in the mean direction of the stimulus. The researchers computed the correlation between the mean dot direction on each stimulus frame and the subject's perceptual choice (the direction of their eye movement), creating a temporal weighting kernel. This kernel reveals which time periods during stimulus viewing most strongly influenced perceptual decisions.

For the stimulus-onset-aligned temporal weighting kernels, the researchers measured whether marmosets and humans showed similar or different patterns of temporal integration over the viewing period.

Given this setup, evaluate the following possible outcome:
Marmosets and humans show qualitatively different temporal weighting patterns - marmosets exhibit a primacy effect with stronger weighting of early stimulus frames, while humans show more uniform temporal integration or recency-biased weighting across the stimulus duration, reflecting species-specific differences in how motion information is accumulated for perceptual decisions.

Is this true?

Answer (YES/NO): NO